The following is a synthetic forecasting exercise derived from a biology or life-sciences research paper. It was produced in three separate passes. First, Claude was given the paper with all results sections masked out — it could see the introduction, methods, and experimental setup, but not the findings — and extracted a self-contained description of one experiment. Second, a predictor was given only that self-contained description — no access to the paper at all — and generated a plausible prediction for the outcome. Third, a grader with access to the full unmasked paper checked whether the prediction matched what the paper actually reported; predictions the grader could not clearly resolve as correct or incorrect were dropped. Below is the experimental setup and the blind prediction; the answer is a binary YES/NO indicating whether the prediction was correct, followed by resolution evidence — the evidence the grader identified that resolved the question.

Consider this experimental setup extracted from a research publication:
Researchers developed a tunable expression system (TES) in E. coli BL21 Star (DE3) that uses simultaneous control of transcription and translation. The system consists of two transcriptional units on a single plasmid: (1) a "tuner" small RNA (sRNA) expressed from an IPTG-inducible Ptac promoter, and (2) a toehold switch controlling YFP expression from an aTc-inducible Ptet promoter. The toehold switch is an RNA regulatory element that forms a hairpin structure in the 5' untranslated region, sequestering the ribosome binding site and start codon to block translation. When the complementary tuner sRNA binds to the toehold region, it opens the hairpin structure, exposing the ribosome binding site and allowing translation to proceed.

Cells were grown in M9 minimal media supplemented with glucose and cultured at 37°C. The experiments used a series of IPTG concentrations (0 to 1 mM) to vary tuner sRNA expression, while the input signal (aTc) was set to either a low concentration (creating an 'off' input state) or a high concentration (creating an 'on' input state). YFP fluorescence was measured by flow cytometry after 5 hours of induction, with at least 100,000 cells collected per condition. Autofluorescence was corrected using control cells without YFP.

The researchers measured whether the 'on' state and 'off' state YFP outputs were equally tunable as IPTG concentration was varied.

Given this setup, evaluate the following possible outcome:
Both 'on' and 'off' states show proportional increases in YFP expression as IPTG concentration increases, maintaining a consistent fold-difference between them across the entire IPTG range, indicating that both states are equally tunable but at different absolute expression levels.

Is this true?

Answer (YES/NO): NO